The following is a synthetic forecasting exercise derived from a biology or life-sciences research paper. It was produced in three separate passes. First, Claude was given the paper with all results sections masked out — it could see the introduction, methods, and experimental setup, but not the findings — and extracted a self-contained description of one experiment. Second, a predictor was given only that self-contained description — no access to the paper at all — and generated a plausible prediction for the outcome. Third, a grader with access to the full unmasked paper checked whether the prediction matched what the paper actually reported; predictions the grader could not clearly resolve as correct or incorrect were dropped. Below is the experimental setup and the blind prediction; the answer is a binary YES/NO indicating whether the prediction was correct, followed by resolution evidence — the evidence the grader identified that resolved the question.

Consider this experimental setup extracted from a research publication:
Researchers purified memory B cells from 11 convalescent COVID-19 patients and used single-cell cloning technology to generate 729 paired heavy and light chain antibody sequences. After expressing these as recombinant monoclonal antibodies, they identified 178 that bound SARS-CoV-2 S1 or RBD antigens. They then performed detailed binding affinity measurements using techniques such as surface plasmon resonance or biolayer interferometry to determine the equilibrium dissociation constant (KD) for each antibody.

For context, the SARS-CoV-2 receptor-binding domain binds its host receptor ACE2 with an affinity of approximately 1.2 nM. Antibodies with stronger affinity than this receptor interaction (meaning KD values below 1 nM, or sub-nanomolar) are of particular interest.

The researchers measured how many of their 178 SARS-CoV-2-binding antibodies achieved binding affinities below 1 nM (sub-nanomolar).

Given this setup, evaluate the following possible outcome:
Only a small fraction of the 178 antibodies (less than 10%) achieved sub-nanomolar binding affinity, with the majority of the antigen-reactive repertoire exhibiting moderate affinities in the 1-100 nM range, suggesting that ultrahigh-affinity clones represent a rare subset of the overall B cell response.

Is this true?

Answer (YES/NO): YES